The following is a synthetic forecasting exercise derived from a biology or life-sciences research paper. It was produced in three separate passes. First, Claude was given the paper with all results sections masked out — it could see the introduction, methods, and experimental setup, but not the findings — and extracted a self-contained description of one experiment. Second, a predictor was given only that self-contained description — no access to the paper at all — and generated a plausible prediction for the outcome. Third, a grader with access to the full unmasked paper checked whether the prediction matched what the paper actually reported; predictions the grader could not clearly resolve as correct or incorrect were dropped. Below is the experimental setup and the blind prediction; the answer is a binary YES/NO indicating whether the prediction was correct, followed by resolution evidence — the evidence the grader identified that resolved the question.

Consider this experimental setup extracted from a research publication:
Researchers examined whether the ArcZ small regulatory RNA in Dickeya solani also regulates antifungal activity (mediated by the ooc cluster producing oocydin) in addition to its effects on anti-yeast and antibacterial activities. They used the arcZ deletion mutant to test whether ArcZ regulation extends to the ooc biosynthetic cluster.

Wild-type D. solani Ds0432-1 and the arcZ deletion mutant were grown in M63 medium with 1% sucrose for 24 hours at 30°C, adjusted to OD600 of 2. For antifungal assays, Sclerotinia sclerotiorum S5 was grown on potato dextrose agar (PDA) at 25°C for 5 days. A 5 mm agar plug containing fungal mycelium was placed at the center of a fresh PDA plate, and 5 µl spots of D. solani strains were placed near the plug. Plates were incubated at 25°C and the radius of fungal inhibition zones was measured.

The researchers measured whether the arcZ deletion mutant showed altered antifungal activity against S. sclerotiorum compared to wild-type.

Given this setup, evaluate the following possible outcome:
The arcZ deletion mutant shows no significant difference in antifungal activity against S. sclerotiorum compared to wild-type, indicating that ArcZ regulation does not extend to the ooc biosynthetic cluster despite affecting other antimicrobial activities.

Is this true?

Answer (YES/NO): NO